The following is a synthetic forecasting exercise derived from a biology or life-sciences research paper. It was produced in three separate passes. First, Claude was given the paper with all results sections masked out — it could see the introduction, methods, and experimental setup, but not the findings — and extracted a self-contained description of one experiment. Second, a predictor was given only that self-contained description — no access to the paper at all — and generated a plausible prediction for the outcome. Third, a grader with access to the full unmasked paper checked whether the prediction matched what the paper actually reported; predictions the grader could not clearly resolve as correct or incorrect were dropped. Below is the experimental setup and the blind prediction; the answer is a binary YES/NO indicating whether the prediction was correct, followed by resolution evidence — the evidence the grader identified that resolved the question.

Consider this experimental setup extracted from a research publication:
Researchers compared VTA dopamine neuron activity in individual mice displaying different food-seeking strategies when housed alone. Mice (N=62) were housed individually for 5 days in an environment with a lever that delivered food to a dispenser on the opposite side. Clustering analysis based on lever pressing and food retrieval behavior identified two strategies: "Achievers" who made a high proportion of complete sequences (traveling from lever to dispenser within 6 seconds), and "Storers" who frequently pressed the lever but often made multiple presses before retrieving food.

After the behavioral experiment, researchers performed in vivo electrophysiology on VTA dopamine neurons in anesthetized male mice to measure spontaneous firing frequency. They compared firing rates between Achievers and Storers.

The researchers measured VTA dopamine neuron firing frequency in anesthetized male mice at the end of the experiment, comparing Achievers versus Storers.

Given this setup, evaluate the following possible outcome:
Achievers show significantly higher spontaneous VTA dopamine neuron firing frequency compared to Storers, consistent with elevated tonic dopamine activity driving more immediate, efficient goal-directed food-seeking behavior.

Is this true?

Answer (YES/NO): YES